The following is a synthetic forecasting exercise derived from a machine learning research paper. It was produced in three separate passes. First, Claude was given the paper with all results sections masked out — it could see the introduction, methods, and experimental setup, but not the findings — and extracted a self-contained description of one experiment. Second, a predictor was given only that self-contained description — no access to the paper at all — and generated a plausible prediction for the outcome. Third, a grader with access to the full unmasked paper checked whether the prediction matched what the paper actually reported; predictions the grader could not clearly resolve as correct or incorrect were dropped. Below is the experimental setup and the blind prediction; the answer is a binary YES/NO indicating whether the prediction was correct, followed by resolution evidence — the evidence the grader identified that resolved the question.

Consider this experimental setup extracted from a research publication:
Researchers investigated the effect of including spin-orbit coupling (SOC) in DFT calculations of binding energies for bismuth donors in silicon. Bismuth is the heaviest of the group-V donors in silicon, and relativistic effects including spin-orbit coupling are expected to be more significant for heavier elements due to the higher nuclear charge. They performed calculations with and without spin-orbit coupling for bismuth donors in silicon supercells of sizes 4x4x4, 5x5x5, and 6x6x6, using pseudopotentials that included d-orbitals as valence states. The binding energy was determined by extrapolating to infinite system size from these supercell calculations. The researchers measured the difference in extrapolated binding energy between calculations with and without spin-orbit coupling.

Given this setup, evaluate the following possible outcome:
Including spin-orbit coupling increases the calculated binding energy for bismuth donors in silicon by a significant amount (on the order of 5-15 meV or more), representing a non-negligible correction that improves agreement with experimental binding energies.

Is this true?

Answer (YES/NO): NO